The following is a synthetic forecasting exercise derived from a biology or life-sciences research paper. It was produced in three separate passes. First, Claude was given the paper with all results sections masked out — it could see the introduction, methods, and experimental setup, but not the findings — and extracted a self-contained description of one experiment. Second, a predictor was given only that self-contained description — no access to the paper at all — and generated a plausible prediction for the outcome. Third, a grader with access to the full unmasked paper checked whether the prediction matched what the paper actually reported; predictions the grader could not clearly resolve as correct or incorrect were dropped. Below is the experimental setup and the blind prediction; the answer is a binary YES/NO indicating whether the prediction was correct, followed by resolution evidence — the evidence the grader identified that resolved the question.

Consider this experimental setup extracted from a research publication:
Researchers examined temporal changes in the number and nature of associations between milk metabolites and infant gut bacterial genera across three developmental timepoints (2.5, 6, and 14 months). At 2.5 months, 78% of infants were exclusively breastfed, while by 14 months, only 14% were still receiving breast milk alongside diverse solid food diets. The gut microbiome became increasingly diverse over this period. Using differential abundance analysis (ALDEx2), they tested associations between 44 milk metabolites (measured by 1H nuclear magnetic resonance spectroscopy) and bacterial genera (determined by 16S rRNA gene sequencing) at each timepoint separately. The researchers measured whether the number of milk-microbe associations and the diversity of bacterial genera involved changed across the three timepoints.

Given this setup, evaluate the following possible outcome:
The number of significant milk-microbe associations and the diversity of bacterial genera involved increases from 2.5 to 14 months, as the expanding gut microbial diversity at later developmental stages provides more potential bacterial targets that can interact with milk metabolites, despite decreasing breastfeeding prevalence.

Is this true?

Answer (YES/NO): YES